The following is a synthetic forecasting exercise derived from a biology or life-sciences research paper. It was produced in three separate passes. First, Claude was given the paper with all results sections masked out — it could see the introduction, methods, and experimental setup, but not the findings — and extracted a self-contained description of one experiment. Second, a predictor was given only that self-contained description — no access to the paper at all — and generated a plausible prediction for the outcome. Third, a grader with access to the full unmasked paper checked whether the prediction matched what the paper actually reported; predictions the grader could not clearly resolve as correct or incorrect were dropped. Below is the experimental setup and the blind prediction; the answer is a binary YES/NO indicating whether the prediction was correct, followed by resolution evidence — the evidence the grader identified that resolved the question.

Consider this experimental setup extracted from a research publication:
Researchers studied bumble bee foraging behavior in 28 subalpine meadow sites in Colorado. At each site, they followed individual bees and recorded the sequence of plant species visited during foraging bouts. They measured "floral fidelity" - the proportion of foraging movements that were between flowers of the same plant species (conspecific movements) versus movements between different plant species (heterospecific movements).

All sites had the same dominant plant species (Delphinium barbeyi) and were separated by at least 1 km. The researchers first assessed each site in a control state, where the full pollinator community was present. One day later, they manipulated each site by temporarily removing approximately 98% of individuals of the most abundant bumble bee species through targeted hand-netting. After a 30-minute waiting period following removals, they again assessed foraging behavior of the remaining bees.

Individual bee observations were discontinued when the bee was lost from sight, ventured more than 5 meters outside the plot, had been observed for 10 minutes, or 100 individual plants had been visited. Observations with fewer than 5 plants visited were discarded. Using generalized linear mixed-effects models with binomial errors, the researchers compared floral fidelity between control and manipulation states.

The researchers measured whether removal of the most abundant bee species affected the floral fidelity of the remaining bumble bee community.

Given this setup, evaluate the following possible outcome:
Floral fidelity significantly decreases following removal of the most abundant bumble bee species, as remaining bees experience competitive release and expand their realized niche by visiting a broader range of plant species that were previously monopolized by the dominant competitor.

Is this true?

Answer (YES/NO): YES